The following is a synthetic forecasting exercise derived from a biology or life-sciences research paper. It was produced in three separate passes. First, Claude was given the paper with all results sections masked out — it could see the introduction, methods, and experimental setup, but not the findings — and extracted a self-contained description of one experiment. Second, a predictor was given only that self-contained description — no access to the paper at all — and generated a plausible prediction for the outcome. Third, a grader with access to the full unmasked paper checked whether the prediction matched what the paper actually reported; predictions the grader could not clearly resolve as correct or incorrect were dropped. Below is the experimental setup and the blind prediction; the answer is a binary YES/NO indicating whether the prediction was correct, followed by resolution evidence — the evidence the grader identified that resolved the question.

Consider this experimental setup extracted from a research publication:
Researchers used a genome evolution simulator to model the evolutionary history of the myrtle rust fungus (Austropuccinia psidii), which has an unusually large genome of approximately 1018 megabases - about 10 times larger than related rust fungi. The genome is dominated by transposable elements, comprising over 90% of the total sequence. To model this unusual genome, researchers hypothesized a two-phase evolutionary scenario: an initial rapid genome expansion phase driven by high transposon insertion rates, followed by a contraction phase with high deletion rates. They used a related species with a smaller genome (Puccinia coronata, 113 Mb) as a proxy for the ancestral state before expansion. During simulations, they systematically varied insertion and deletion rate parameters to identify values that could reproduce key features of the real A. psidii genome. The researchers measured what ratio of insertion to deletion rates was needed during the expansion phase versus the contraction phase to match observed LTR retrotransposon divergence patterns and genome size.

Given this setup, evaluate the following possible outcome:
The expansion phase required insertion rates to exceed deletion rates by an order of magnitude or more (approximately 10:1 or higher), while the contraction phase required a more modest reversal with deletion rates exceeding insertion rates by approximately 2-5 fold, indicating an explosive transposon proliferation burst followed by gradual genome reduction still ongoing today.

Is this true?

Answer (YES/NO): NO